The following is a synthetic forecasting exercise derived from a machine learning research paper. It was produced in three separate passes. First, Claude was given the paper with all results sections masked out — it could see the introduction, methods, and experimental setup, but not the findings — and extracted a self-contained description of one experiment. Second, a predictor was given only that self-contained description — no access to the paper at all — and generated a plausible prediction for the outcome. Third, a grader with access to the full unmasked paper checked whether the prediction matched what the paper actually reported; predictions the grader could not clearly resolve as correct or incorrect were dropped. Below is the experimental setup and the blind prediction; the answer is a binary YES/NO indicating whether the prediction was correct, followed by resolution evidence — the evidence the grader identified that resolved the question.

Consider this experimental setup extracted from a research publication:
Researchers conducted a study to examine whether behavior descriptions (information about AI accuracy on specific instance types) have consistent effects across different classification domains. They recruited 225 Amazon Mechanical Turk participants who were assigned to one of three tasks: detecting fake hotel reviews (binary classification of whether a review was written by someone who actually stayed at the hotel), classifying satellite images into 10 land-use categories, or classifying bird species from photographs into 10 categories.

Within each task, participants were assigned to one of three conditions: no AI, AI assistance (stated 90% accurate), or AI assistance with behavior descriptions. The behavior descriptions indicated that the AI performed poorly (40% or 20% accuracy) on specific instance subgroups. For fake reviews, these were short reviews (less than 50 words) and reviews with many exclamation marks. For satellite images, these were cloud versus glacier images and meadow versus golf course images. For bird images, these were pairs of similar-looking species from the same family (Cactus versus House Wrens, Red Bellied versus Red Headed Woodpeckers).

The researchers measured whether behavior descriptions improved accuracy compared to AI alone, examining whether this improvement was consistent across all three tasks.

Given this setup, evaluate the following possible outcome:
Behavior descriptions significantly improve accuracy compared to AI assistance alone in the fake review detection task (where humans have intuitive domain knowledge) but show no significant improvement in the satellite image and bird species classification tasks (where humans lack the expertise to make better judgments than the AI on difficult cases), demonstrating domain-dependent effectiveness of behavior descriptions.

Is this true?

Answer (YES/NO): NO